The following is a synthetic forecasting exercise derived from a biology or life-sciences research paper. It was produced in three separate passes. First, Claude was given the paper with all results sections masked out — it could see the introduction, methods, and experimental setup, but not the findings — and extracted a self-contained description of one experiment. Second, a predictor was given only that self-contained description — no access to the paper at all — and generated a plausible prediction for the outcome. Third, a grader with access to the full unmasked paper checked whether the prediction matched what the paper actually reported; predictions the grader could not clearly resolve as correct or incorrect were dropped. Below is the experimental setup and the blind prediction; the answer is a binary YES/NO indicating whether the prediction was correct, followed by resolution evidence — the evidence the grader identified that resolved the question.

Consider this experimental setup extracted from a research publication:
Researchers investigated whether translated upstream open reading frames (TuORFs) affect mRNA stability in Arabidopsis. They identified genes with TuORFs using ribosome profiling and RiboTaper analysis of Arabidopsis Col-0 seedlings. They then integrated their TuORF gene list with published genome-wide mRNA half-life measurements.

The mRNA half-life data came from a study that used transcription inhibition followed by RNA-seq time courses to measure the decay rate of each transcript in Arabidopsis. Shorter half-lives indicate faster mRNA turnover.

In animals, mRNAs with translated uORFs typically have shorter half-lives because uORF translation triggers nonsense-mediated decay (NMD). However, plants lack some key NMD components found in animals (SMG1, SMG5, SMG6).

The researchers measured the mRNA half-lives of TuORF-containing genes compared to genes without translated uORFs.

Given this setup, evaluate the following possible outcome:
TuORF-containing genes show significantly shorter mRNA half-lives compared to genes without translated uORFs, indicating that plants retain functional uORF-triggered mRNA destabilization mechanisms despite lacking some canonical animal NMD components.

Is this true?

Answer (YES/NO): YES